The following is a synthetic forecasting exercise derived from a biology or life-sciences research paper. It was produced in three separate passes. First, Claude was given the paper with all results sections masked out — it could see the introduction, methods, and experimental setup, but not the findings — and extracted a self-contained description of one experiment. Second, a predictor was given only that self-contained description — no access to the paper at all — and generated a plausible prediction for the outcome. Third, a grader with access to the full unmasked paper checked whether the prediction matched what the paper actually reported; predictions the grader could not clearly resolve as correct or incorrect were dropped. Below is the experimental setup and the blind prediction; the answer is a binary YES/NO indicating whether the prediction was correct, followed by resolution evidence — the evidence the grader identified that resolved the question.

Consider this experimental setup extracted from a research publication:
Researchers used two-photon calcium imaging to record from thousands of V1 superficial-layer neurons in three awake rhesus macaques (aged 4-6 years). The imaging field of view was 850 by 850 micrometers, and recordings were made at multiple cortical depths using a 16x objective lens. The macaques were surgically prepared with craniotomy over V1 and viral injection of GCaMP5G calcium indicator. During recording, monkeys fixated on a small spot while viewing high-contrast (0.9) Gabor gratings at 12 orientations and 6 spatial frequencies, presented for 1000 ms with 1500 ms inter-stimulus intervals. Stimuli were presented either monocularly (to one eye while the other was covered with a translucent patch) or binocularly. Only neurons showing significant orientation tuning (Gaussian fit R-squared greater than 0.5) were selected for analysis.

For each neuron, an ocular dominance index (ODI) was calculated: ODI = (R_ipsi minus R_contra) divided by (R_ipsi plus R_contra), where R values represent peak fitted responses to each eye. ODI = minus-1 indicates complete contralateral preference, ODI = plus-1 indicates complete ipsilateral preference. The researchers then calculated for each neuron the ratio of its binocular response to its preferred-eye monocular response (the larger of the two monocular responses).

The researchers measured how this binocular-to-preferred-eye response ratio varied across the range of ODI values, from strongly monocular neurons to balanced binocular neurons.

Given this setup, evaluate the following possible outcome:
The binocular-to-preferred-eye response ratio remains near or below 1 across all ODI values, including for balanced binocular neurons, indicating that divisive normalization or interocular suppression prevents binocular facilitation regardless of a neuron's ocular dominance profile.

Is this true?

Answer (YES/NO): NO